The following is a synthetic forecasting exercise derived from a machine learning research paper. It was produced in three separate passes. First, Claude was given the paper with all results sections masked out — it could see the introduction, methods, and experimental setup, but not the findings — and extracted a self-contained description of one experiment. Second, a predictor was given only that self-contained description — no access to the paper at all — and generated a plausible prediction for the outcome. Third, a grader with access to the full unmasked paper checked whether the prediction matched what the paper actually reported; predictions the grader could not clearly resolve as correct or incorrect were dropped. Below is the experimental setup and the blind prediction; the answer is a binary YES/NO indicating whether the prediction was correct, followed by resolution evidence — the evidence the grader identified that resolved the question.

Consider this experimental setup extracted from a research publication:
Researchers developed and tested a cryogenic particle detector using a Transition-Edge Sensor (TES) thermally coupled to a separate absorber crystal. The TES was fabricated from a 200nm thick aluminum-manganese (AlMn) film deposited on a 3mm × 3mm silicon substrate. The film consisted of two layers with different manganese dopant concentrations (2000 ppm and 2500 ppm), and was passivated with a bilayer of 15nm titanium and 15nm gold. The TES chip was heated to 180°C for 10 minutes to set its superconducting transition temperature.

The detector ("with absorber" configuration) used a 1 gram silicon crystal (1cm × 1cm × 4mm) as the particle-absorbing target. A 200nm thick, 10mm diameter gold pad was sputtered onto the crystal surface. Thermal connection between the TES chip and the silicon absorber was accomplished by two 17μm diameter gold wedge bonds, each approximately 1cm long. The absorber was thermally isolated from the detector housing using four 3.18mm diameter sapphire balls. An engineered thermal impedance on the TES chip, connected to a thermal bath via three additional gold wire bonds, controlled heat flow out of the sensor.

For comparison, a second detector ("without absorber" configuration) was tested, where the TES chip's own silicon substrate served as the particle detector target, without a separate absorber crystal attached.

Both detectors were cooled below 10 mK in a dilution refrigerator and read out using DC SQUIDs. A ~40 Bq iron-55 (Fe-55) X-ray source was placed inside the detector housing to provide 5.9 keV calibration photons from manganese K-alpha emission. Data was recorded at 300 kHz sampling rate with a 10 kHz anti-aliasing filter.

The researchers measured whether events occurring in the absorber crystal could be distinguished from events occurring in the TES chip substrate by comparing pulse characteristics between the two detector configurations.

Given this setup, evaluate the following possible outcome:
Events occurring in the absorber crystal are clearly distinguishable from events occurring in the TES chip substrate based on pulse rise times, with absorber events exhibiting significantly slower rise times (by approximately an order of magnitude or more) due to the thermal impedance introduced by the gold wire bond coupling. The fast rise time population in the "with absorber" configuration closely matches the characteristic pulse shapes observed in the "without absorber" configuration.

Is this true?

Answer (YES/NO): NO